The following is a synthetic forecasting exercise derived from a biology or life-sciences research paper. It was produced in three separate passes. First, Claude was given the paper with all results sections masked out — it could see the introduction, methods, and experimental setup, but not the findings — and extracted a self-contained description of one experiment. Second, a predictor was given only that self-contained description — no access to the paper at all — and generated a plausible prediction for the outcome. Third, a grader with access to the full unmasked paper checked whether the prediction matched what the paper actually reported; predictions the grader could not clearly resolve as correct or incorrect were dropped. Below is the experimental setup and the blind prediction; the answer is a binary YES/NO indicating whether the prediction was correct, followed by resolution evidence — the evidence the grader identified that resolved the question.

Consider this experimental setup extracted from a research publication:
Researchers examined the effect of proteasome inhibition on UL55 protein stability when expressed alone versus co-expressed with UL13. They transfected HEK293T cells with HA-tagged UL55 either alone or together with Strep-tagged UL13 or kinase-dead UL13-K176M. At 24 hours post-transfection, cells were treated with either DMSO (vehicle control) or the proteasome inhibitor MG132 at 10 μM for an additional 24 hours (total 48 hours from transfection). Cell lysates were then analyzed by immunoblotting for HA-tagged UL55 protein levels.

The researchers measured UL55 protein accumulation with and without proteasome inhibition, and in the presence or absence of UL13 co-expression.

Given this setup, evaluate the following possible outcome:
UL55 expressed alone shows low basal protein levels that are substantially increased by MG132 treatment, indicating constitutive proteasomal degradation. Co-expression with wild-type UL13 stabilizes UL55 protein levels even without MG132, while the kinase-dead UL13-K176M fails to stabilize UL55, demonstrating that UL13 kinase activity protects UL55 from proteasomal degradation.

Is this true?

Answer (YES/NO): NO